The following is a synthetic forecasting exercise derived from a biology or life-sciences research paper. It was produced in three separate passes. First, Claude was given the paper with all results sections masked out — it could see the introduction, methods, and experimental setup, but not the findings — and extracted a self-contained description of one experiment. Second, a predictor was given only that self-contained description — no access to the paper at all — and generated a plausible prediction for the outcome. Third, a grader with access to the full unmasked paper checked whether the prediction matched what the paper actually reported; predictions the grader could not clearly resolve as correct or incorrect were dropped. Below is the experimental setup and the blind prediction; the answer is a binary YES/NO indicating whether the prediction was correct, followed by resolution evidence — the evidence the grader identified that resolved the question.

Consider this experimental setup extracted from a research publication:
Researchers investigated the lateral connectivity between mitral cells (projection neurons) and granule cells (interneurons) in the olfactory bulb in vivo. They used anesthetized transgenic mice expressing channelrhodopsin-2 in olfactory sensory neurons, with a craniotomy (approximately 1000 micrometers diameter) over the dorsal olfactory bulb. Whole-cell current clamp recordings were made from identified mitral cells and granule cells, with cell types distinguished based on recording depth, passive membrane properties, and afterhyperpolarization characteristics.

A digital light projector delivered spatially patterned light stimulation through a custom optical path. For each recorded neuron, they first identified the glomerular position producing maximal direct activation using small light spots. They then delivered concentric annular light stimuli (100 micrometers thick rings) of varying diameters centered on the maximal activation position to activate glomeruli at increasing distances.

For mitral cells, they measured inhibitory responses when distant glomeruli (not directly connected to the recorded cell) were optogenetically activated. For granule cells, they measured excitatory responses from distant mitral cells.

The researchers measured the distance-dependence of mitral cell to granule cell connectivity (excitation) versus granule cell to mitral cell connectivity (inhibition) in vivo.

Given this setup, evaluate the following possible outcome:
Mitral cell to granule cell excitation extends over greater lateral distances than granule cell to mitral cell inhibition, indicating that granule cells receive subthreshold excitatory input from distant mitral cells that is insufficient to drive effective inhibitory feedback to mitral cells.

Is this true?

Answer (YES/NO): NO